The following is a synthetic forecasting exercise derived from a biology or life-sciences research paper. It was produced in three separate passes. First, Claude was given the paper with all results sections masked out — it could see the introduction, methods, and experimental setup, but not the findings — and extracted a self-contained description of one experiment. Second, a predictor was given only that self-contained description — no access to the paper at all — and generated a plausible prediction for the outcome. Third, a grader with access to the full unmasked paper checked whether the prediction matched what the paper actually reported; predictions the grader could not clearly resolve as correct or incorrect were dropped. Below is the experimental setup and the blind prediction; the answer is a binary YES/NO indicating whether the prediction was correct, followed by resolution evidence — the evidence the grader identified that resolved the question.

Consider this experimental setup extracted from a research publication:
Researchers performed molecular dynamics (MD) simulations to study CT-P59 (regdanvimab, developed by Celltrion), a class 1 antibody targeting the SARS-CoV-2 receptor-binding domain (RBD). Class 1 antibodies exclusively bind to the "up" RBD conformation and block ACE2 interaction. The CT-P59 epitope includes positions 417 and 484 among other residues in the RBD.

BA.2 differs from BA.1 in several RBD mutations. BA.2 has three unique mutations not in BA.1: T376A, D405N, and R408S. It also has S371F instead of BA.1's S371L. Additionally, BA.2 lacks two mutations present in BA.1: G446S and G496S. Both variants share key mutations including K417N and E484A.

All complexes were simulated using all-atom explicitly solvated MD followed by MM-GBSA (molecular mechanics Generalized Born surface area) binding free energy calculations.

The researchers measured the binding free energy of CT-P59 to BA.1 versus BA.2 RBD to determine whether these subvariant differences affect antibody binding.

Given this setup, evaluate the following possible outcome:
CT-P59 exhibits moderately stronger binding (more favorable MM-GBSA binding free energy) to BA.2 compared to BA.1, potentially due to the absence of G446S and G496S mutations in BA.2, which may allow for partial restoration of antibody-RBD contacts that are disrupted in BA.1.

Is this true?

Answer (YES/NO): NO